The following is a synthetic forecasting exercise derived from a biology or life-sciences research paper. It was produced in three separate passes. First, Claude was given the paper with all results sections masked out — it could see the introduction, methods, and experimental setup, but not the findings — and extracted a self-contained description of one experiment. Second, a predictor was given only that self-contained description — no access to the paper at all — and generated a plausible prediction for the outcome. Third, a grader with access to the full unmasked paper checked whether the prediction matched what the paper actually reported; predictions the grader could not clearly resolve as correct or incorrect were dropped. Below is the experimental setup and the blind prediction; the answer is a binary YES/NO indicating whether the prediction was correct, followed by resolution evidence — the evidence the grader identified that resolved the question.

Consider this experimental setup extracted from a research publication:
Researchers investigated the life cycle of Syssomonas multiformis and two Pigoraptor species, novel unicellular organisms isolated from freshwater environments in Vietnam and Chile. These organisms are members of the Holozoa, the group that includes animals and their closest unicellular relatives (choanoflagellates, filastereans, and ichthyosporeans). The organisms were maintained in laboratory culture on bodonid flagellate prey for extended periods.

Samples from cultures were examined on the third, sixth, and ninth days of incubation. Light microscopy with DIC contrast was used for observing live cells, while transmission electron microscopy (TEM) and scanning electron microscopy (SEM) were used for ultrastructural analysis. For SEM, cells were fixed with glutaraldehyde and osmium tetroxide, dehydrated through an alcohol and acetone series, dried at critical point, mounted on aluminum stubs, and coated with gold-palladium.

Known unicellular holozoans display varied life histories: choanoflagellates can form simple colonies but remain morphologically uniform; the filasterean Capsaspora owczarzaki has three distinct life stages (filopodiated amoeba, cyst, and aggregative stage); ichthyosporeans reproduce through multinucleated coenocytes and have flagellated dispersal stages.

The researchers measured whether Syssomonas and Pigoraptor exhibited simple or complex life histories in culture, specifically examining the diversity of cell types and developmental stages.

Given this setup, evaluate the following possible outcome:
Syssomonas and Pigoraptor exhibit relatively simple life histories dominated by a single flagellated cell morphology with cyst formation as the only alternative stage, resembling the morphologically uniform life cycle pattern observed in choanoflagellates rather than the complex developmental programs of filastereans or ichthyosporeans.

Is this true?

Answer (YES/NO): NO